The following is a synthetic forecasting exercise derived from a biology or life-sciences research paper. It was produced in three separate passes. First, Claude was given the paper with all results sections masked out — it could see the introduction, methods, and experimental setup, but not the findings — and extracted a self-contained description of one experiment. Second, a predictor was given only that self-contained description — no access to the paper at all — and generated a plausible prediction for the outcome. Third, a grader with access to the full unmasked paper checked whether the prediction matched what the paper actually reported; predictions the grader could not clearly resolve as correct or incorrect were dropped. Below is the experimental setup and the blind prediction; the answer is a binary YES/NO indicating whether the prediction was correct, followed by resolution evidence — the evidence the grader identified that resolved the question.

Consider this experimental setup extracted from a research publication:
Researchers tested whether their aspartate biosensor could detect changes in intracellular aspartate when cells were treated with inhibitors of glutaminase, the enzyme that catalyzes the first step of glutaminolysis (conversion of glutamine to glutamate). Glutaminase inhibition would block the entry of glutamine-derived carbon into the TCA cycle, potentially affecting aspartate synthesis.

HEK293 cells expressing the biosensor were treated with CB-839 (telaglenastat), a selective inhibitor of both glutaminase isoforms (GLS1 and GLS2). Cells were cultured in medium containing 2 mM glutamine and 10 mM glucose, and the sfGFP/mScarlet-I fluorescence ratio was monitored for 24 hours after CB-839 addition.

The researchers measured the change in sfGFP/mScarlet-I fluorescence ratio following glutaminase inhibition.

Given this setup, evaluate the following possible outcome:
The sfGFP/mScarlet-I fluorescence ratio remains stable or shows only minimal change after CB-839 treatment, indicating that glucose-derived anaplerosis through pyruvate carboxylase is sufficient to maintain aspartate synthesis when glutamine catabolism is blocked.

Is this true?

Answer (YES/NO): NO